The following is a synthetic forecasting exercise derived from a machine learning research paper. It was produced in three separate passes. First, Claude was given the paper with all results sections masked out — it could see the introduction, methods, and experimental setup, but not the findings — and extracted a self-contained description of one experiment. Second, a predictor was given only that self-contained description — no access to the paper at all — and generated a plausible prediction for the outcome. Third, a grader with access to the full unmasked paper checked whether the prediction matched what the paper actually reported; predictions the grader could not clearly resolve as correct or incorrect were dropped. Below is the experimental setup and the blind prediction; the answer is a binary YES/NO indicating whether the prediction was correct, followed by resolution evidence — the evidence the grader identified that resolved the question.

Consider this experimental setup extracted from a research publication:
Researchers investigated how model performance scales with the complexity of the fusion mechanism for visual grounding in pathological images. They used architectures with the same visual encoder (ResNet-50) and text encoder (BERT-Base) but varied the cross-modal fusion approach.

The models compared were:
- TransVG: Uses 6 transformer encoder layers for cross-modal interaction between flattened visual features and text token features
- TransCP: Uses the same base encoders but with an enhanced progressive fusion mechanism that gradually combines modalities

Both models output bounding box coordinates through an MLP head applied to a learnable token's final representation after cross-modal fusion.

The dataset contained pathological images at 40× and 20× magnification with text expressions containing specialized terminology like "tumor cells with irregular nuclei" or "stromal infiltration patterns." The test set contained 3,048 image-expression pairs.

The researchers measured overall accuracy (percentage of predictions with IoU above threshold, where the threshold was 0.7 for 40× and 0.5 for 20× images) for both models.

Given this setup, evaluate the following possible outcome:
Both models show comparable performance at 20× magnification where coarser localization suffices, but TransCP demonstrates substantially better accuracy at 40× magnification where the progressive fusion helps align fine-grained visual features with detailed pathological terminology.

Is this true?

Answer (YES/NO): YES